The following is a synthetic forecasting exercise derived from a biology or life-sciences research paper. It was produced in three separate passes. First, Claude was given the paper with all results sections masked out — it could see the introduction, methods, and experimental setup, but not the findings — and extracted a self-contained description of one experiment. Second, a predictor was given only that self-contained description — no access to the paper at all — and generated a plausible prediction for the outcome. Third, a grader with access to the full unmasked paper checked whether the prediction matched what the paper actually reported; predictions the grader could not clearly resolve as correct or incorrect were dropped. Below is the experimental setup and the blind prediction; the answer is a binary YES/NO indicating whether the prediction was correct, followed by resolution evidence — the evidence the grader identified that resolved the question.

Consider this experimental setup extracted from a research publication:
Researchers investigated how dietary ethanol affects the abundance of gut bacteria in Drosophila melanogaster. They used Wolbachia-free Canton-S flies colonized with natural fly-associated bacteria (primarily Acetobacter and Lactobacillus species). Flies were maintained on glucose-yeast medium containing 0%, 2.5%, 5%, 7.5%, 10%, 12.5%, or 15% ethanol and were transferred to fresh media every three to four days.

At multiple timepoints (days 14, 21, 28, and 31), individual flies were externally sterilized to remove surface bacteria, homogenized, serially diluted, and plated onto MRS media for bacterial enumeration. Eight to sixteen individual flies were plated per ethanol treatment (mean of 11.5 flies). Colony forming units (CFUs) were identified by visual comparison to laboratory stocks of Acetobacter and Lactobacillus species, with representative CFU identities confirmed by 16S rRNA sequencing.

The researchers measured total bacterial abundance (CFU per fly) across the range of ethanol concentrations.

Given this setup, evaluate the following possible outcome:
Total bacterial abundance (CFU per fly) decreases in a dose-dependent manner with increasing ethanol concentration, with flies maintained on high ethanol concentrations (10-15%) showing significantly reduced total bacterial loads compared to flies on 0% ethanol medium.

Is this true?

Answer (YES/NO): NO